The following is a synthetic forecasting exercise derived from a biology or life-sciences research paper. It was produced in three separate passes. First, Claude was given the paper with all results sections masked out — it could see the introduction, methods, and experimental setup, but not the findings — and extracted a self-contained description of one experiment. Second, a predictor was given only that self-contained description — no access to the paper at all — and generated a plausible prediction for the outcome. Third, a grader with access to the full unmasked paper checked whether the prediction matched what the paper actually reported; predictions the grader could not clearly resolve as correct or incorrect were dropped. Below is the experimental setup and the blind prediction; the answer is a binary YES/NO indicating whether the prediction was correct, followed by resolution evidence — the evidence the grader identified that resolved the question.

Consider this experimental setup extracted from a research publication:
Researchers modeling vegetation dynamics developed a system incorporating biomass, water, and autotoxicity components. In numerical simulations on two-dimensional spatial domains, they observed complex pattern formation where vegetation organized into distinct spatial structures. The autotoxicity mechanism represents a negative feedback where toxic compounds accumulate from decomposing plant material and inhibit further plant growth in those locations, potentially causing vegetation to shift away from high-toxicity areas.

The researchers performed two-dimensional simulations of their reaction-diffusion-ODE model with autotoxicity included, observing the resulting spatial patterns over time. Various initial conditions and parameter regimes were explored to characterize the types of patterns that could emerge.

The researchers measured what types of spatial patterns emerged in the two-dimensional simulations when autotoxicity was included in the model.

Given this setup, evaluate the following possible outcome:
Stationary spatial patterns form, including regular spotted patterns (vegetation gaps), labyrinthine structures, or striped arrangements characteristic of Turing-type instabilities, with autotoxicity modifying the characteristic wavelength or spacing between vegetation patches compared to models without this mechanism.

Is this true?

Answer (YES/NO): NO